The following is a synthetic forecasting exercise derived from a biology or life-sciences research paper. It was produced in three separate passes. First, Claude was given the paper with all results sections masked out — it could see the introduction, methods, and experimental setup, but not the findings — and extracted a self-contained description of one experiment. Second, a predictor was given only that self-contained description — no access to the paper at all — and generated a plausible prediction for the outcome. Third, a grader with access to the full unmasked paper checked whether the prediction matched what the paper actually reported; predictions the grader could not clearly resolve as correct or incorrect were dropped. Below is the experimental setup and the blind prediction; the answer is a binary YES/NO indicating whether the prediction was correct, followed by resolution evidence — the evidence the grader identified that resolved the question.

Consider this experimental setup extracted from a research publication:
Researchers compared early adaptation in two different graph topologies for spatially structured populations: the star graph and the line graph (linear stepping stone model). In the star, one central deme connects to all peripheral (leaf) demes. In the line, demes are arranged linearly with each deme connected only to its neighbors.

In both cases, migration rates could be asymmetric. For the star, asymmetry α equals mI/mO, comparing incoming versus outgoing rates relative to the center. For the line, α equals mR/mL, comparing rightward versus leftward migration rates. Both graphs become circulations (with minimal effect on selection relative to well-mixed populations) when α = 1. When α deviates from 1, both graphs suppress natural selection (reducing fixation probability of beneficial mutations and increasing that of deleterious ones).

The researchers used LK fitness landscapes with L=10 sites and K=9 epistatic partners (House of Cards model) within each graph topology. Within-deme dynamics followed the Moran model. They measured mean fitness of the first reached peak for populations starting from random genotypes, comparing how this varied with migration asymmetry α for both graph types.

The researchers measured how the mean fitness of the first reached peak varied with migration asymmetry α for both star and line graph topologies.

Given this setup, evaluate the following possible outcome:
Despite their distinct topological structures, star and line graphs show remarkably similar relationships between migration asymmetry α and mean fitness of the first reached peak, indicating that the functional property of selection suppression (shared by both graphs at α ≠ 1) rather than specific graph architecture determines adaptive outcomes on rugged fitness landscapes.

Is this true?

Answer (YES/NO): NO